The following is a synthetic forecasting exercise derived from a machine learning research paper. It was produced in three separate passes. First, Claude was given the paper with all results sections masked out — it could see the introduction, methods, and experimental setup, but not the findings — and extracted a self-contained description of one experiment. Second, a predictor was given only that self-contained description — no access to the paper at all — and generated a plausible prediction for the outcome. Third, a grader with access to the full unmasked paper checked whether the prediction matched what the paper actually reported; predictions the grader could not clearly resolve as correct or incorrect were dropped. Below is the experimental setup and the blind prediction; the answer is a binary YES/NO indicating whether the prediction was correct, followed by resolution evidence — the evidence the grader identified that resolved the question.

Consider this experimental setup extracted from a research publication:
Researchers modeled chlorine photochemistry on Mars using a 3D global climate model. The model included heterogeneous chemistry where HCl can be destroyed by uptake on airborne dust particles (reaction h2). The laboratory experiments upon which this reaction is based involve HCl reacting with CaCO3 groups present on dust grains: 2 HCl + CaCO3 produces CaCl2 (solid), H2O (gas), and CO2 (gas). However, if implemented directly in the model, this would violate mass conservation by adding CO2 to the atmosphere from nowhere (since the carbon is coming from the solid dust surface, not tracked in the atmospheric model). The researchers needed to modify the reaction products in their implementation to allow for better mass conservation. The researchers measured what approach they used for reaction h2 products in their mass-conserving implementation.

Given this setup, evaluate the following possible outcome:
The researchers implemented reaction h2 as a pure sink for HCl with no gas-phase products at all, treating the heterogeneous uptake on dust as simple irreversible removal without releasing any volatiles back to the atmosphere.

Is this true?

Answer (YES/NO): NO